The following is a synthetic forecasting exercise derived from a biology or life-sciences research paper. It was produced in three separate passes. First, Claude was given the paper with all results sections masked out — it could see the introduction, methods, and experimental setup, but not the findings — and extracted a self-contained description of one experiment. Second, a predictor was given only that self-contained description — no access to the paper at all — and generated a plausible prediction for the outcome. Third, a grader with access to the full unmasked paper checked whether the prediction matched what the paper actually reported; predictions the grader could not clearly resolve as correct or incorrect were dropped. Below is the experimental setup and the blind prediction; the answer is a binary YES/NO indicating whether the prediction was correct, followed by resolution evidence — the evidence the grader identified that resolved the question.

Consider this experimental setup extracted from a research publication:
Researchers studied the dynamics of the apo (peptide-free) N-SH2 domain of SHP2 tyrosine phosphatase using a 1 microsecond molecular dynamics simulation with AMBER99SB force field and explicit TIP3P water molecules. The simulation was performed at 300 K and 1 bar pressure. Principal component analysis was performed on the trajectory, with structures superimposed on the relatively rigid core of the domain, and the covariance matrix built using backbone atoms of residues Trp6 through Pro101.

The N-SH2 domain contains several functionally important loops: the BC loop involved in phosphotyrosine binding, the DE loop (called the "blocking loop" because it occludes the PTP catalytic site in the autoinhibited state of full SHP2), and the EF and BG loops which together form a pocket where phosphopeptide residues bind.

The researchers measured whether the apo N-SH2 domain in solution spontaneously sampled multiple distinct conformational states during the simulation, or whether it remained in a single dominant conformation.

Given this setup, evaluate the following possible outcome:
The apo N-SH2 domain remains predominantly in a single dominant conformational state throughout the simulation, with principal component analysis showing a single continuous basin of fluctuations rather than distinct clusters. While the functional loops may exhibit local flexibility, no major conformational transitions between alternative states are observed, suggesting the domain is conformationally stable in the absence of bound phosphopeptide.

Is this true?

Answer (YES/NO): YES